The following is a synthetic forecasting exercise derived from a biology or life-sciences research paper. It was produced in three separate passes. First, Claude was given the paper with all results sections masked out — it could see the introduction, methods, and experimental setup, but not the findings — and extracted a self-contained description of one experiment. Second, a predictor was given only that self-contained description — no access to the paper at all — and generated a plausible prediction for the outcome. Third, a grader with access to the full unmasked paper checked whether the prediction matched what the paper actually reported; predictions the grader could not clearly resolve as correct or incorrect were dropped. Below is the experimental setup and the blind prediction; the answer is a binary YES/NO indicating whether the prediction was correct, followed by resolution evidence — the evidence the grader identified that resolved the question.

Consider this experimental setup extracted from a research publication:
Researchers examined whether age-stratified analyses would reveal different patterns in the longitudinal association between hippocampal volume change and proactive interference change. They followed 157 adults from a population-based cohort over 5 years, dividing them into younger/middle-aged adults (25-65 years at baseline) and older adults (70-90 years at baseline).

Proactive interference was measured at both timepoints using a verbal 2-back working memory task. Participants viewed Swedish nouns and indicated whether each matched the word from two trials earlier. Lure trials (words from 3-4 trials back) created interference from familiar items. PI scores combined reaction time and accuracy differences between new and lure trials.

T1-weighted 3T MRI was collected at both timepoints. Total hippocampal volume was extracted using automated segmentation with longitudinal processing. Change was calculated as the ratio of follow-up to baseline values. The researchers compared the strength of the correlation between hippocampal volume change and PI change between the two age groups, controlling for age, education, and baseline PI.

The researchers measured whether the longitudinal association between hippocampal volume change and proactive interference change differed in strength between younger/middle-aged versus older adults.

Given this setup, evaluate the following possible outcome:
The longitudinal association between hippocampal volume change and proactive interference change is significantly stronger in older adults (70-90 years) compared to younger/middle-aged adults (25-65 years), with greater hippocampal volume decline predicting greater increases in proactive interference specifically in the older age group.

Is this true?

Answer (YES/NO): NO